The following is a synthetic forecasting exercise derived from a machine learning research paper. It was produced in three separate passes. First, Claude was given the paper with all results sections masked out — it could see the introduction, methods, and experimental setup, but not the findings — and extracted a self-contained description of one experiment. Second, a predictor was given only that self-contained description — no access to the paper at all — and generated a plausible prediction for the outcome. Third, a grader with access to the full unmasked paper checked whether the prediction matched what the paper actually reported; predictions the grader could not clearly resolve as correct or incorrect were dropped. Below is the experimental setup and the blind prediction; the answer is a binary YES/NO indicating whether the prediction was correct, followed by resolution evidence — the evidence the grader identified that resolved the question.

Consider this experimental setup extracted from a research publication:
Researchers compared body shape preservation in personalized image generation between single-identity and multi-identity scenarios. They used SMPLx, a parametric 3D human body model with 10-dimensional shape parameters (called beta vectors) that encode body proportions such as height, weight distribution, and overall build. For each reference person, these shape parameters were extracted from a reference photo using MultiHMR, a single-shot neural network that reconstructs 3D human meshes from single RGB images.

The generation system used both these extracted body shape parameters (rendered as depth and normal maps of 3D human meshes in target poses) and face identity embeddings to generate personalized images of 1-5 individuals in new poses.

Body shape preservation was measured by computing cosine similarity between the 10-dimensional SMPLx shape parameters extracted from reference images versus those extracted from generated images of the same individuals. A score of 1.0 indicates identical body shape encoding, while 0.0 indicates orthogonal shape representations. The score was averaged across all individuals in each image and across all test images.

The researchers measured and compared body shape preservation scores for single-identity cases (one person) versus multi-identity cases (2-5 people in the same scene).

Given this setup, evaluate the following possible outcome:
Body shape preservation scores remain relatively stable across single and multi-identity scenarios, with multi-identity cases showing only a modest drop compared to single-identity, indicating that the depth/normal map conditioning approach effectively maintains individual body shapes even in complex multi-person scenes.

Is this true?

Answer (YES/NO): NO